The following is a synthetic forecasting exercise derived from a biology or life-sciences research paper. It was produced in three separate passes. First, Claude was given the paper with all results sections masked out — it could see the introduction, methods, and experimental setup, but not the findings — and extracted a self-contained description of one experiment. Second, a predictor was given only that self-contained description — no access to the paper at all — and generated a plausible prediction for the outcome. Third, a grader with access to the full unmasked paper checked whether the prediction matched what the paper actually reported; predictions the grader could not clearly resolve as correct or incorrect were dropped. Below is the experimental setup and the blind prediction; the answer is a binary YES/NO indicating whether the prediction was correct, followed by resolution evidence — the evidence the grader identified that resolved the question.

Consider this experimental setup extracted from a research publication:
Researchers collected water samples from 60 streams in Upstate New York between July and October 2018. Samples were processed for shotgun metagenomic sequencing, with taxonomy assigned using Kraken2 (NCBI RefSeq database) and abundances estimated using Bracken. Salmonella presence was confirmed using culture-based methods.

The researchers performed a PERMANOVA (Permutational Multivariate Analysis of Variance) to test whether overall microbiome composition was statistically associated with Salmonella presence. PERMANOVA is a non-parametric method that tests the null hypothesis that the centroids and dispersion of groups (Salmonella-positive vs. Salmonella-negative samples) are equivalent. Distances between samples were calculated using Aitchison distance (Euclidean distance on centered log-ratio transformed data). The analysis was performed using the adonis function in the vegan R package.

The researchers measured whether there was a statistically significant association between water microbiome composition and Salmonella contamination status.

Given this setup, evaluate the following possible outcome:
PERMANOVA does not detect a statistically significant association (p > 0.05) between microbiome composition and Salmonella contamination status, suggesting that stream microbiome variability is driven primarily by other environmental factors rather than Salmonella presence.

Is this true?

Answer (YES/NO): YES